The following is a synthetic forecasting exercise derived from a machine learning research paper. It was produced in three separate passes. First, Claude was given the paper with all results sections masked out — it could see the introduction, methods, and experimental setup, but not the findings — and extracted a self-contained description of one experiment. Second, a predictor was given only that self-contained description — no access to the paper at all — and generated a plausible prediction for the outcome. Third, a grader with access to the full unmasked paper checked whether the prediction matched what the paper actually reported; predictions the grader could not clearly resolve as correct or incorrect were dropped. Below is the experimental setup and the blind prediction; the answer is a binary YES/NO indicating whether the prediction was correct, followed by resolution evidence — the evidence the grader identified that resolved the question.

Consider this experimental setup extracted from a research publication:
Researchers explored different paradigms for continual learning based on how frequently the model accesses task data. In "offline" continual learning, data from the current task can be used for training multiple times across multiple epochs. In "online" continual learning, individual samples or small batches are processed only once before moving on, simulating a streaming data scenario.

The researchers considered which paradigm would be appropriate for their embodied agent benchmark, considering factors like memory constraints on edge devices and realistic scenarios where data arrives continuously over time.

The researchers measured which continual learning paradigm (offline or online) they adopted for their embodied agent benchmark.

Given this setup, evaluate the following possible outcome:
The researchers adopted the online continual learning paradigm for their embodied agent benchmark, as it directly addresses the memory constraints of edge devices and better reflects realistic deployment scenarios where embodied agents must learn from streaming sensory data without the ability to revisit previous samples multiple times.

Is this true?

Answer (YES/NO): YES